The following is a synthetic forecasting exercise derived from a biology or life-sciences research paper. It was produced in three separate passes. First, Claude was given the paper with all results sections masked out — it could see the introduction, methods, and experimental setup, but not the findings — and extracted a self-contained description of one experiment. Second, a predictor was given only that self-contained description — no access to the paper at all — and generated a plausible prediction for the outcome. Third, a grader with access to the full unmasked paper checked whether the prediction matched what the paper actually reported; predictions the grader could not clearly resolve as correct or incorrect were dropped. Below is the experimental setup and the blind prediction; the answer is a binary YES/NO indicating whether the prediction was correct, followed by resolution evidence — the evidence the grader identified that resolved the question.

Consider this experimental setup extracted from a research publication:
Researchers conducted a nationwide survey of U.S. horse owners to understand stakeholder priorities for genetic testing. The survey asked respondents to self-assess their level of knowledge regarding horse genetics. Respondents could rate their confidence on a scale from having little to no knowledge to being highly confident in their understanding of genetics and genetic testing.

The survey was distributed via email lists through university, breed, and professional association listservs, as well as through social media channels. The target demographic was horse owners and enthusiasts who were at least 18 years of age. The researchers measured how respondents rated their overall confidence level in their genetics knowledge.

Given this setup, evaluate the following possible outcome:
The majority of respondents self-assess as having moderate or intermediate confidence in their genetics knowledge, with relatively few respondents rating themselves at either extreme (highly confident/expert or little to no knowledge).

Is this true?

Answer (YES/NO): NO